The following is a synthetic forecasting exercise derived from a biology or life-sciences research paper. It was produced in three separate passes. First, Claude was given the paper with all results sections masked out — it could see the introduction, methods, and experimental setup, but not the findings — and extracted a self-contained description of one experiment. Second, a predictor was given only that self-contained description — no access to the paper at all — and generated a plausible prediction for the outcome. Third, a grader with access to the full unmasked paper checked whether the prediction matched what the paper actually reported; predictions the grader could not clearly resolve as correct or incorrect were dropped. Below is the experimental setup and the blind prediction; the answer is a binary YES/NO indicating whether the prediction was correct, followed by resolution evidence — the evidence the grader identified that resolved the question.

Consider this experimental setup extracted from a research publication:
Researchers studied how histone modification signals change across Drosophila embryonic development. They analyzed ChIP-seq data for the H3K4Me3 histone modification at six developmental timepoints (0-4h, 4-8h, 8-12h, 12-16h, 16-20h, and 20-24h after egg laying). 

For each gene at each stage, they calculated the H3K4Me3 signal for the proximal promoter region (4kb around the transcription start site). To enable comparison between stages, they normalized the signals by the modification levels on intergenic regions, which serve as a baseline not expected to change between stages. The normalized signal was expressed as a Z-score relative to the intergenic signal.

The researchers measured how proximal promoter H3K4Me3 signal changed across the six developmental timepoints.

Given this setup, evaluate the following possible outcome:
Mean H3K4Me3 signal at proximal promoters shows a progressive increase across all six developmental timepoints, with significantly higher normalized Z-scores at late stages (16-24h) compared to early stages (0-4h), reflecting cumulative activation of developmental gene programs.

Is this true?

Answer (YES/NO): NO